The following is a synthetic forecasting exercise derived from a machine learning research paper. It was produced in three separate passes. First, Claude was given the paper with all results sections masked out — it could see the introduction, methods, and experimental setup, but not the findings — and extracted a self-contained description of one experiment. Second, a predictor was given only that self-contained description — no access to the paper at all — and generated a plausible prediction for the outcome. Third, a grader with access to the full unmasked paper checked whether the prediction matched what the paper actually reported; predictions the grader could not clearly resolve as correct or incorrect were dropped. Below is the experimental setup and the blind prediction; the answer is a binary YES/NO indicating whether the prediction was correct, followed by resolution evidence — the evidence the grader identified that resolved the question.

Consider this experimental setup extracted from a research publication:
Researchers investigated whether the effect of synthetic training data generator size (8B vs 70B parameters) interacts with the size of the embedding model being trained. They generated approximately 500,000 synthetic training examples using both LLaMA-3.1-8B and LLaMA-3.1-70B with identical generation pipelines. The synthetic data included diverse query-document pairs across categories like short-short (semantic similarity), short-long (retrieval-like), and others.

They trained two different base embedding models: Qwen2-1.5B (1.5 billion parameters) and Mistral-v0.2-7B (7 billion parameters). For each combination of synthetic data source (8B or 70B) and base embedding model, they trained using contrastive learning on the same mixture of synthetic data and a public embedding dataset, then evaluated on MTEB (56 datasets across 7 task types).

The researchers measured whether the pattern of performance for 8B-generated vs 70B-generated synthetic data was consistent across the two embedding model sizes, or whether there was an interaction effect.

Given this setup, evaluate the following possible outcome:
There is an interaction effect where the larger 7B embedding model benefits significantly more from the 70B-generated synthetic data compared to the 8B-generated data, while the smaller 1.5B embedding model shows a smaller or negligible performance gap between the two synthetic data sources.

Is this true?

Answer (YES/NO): NO